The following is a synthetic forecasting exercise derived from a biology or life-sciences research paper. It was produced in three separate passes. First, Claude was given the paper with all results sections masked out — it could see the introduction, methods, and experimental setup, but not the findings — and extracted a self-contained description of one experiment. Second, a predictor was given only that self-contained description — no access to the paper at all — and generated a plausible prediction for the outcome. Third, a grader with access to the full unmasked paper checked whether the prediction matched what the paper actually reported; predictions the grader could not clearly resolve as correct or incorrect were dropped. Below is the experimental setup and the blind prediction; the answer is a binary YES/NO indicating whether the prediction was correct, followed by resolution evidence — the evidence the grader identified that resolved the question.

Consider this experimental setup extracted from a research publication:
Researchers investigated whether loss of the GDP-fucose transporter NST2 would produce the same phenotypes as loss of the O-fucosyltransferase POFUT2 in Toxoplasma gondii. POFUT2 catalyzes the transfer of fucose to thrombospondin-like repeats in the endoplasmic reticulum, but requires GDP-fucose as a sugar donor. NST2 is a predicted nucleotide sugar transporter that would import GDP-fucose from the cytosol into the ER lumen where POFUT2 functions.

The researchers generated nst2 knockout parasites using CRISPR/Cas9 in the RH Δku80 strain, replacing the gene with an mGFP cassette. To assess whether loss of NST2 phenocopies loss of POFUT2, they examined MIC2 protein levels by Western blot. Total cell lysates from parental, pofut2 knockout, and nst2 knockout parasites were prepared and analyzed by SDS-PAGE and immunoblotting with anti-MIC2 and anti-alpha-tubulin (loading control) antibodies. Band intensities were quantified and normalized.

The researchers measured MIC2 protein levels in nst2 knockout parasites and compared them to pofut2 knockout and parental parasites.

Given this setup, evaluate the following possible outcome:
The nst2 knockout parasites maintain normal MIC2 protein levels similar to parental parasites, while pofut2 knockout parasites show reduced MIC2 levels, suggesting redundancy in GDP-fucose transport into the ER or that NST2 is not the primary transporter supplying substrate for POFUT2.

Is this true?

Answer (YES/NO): NO